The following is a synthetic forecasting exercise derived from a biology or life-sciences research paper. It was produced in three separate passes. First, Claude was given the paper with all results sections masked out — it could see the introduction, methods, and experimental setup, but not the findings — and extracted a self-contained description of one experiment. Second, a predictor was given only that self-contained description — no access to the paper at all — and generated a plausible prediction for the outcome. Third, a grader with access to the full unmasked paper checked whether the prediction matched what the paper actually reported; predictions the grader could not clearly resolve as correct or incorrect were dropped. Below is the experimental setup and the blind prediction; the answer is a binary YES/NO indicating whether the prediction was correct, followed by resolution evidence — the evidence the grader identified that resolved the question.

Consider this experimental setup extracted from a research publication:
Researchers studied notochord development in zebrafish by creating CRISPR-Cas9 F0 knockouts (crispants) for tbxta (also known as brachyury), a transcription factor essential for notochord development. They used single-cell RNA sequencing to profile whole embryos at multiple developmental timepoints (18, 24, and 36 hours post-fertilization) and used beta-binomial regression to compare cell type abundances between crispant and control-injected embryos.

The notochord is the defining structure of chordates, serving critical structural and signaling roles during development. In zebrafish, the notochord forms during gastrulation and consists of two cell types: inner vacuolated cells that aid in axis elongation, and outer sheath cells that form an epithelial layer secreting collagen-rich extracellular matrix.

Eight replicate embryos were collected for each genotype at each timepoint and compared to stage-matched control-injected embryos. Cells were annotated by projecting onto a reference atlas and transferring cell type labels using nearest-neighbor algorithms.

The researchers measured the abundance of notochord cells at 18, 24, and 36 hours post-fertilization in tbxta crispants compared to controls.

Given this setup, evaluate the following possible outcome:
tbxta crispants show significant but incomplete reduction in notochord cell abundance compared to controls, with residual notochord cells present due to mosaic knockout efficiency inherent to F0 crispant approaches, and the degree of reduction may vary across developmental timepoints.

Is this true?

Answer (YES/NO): NO